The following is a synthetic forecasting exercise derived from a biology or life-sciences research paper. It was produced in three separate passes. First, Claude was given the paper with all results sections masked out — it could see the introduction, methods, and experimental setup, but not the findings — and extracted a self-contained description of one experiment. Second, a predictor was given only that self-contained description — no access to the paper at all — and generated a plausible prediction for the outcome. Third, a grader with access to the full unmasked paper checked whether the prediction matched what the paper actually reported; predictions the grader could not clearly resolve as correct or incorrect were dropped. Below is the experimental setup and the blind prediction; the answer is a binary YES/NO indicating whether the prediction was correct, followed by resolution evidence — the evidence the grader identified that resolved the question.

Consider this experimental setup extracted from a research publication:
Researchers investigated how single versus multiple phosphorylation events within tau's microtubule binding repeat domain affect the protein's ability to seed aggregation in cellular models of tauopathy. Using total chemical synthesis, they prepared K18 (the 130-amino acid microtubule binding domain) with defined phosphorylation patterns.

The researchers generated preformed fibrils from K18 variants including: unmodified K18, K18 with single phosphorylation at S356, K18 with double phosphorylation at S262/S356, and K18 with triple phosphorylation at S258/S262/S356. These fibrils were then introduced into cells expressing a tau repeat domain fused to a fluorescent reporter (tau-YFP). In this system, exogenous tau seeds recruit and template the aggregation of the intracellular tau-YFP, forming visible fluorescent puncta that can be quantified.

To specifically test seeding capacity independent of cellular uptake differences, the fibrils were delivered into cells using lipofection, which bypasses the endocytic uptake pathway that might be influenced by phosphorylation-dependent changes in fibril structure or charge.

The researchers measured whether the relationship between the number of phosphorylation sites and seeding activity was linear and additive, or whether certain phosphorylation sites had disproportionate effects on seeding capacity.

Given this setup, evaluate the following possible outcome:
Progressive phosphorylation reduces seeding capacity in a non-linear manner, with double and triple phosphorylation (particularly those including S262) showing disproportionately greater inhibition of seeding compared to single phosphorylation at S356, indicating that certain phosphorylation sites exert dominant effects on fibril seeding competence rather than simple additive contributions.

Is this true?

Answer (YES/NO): YES